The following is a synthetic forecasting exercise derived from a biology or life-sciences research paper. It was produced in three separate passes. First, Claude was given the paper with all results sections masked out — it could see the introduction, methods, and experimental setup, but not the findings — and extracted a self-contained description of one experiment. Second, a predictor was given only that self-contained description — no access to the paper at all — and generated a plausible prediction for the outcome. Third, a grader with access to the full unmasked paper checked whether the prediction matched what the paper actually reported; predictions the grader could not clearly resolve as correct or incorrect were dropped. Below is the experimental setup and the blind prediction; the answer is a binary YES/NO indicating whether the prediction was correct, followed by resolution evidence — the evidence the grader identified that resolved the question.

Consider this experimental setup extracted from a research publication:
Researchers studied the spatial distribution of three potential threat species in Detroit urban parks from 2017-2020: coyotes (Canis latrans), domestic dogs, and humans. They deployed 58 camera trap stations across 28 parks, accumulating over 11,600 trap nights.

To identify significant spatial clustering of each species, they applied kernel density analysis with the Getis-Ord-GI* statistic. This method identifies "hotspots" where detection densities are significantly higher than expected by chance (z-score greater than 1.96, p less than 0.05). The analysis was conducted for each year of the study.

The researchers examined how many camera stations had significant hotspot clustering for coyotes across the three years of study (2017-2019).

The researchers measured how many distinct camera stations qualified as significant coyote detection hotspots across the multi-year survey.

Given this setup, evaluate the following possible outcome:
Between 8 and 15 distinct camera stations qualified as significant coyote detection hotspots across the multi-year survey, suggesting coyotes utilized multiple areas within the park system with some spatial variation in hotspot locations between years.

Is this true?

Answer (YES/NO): NO